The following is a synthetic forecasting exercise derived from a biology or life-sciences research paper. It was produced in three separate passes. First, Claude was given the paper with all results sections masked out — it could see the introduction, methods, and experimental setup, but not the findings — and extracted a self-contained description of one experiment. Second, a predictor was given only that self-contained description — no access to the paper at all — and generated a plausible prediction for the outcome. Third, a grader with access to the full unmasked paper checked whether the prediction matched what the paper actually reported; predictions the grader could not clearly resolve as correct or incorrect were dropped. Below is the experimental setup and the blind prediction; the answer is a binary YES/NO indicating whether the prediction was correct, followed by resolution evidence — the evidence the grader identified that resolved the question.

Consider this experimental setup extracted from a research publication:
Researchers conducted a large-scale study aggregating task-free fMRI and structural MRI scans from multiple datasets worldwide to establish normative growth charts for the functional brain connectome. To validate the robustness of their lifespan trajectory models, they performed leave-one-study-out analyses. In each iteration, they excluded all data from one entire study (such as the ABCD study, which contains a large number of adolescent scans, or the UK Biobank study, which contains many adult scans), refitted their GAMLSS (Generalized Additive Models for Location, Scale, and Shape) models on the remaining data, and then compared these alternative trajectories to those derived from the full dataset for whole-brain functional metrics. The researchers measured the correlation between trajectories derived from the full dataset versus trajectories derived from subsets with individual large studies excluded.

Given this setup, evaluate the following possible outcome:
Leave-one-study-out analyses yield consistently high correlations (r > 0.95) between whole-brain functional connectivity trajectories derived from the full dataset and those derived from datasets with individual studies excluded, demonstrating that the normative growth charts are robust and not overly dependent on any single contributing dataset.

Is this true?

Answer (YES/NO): YES